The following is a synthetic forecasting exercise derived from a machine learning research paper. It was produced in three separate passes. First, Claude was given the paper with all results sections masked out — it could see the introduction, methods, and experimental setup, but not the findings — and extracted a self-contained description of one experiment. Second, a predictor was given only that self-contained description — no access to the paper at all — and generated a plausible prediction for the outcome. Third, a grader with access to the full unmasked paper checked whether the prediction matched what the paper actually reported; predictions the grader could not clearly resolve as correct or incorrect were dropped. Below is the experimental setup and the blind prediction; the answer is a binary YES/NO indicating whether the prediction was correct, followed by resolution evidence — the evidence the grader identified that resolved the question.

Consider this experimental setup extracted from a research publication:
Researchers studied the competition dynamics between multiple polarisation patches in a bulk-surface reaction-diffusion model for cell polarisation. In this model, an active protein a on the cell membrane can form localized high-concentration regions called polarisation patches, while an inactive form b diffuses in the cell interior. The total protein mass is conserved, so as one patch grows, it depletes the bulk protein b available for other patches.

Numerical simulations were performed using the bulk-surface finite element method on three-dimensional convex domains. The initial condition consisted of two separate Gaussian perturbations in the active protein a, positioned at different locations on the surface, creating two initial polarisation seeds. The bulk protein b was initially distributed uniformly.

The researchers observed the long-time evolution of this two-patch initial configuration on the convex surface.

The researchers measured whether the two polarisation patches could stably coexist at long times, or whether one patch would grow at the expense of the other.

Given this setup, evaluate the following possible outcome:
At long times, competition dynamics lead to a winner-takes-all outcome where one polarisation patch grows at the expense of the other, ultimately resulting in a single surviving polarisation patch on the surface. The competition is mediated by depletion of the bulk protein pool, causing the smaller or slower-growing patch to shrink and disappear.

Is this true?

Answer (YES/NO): YES